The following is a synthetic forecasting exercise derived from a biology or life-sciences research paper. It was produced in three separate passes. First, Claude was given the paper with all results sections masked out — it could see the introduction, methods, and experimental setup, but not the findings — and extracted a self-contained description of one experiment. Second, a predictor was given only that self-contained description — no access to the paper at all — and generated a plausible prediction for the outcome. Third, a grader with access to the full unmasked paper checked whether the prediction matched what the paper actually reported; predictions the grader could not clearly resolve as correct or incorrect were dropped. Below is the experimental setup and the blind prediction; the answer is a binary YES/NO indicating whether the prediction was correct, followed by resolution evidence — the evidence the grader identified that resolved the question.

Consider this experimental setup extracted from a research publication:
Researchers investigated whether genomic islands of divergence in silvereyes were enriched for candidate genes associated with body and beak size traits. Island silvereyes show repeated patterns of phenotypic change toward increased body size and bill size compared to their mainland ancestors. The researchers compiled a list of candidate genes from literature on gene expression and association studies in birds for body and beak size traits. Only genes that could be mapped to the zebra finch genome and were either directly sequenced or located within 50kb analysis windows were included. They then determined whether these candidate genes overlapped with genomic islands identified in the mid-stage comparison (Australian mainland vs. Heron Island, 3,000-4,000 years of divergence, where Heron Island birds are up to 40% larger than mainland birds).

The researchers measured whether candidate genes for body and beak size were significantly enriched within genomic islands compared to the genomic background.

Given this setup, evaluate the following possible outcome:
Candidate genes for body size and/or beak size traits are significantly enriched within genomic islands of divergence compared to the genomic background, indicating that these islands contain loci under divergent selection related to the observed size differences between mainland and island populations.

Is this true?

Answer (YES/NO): NO